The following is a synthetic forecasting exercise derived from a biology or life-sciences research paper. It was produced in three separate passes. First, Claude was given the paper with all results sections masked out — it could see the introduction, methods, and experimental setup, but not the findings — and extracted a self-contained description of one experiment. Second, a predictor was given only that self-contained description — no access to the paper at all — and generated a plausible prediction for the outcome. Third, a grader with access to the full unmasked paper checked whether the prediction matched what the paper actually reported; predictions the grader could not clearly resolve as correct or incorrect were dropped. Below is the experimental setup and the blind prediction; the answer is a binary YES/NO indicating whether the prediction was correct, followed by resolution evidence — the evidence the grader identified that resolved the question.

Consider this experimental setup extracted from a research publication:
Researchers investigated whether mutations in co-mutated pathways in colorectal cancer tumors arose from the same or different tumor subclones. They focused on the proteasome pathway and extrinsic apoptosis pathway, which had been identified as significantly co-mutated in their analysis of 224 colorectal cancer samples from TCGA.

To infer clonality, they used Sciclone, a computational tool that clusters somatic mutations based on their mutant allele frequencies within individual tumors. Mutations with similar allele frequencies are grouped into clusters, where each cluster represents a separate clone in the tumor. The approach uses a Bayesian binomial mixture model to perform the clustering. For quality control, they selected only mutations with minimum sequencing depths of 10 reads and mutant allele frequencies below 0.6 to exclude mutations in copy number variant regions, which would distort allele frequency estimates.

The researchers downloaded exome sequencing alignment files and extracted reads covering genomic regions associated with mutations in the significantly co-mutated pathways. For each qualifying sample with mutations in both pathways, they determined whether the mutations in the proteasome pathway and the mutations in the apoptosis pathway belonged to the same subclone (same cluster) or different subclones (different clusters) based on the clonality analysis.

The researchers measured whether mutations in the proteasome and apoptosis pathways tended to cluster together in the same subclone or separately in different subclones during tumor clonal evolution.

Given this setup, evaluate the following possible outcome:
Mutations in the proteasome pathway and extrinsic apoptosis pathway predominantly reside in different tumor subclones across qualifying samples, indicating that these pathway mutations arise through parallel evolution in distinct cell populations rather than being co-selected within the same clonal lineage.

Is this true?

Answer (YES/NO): NO